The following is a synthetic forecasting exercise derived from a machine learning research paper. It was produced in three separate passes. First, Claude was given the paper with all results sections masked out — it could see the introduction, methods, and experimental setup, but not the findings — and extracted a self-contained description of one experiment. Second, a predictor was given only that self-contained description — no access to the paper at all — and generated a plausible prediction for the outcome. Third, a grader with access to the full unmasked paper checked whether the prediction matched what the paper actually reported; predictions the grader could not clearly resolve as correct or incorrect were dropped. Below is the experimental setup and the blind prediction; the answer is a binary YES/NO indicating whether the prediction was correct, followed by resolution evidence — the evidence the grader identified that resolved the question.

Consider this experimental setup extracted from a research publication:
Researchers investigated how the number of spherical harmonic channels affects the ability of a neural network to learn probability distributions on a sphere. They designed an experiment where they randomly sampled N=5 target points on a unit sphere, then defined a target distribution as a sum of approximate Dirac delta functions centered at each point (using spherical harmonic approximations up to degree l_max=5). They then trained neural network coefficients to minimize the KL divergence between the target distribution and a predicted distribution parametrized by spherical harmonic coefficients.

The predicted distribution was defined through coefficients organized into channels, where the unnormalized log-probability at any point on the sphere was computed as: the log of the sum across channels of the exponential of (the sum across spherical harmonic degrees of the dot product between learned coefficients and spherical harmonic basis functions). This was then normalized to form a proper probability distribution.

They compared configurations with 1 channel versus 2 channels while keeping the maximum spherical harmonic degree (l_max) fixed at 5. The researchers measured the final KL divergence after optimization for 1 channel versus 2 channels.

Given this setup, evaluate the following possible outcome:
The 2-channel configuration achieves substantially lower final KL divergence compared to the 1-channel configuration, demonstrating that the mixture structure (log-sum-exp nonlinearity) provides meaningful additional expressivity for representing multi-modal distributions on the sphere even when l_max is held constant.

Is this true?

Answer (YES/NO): YES